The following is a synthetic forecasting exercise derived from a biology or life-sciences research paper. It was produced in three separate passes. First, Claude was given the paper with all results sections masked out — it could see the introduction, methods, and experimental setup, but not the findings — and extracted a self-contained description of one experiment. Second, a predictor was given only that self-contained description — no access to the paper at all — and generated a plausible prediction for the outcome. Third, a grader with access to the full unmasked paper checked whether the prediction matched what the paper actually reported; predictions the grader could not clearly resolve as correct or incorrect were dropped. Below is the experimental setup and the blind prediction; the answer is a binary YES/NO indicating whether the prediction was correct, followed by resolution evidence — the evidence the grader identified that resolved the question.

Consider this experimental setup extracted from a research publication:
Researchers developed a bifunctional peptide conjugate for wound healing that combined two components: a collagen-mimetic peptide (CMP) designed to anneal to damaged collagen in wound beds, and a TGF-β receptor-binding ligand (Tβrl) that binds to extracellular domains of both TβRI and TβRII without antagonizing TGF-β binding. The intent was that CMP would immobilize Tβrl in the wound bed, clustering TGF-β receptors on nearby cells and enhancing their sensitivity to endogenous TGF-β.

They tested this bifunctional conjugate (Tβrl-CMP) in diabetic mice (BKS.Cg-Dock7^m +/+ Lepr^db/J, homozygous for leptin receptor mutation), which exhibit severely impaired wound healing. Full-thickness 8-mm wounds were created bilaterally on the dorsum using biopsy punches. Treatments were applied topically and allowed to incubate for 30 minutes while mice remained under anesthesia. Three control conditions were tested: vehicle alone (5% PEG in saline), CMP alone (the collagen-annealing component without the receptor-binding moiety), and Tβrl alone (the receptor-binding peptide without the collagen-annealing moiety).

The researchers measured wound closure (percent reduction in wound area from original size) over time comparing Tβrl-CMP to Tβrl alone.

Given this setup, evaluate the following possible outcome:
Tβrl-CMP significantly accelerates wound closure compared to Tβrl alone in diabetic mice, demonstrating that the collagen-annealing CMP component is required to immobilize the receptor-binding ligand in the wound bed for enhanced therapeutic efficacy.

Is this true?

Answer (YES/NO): NO